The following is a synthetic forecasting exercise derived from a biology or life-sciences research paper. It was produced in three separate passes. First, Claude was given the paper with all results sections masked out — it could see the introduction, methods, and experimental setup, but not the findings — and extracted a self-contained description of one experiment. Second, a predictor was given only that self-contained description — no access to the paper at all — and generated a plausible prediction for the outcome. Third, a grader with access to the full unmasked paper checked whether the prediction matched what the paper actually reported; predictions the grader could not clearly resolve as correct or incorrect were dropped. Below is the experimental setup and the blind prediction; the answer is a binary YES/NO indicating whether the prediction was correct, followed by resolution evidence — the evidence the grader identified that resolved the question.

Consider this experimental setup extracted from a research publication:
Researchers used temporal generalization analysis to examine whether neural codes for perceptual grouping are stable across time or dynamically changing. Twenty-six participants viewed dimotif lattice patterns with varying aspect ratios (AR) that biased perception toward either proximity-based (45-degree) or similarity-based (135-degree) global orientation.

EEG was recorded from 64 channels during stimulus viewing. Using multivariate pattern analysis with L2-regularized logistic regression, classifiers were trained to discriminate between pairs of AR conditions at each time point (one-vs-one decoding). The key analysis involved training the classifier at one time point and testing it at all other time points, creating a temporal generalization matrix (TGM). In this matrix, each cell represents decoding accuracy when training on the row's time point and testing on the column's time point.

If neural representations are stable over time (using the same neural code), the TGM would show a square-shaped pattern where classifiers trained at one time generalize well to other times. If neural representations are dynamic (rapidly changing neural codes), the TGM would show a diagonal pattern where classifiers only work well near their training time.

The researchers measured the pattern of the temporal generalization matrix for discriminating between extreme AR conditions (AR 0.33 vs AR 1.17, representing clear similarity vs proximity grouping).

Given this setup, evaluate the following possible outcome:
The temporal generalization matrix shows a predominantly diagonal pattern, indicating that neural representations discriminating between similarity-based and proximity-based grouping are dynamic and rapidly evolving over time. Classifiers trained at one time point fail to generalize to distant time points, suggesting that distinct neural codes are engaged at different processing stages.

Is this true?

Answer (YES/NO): NO